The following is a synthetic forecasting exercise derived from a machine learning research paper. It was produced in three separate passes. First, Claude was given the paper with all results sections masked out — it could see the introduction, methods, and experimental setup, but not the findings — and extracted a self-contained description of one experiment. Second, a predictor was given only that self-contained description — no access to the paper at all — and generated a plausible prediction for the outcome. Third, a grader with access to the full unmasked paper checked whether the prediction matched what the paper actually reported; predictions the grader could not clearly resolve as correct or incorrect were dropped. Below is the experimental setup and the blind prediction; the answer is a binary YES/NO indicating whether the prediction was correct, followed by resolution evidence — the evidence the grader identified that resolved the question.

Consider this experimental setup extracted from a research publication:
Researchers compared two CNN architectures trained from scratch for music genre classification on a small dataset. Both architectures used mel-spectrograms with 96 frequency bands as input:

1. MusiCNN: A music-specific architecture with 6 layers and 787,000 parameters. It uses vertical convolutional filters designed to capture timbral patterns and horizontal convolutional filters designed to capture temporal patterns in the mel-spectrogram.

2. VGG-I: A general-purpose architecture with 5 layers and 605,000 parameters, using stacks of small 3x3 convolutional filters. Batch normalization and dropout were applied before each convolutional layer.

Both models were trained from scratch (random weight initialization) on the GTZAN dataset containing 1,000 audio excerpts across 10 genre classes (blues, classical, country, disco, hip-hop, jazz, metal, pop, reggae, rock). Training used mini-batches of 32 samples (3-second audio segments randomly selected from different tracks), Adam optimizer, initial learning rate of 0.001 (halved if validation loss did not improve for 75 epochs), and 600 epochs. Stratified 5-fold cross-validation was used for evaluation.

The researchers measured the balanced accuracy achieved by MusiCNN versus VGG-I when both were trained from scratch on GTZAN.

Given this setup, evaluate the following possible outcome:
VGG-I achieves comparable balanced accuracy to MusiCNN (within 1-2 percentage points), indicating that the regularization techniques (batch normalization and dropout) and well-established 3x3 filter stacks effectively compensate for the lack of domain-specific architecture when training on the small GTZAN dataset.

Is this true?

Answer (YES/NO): YES